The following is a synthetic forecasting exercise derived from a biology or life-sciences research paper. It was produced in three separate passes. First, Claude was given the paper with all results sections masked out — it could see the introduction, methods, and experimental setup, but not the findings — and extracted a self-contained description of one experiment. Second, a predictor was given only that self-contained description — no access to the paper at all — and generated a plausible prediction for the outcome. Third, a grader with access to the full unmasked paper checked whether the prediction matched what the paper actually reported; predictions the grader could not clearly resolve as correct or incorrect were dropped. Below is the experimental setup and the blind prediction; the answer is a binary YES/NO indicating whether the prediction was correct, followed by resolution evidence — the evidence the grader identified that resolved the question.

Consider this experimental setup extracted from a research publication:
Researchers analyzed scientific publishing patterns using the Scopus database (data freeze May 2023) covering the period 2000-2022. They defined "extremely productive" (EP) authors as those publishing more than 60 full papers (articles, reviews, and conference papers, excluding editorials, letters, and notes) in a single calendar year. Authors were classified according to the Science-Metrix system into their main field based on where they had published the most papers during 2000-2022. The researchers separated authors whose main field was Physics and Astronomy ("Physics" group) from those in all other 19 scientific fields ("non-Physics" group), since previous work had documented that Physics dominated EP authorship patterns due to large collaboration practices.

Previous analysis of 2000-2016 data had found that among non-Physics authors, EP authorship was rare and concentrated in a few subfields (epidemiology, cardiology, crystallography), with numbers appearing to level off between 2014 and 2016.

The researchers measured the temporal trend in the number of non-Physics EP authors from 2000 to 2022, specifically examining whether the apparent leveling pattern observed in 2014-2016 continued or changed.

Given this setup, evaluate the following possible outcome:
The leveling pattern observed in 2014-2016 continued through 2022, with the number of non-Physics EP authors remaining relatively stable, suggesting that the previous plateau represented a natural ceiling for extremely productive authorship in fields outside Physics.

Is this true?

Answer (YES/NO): NO